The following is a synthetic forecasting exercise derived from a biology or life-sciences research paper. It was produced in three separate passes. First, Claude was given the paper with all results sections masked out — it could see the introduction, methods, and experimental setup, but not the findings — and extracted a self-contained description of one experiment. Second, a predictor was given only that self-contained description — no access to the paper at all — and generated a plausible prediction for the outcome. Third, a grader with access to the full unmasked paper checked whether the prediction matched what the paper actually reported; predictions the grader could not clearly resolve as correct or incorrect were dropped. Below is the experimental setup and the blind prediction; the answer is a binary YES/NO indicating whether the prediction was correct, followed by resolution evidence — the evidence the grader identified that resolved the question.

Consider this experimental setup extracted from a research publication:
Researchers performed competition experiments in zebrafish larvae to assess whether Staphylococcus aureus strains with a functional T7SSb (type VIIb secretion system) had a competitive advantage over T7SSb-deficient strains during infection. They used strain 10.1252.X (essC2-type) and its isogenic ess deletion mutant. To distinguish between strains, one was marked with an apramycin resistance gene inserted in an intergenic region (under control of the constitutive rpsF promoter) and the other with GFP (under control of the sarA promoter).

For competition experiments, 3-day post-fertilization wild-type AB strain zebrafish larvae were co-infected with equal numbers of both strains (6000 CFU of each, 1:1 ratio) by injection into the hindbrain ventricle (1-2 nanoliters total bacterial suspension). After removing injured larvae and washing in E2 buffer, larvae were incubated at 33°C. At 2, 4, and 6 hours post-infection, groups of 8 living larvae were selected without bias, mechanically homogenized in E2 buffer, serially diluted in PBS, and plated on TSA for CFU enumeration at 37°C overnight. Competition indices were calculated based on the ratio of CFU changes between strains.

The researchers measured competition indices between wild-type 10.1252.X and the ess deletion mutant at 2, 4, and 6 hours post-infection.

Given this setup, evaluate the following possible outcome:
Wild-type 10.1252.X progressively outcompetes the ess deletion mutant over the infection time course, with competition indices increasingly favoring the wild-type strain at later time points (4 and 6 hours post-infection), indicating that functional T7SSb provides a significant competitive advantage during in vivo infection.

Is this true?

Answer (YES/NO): NO